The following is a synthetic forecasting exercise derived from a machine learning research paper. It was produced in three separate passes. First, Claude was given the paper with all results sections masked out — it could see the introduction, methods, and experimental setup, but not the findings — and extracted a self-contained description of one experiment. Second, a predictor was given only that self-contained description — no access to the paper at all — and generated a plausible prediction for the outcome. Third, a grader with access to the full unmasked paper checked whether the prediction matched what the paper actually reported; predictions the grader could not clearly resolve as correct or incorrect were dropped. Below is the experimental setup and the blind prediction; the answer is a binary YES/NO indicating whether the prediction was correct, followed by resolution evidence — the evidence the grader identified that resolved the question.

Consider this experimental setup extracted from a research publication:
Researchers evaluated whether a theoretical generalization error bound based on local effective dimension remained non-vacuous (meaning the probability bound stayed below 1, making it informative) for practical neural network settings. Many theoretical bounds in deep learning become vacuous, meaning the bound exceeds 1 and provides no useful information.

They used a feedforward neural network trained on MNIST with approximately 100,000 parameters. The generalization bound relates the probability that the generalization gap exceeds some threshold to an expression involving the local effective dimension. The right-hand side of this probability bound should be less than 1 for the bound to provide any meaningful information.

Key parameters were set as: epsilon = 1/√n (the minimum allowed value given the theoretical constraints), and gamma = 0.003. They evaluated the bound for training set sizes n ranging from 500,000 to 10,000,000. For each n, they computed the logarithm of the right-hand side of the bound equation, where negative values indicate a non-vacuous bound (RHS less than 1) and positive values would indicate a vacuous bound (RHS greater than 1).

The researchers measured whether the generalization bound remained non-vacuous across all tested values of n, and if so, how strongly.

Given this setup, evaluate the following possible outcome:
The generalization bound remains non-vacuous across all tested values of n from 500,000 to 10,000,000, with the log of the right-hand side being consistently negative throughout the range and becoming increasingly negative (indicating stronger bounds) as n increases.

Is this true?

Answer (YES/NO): NO